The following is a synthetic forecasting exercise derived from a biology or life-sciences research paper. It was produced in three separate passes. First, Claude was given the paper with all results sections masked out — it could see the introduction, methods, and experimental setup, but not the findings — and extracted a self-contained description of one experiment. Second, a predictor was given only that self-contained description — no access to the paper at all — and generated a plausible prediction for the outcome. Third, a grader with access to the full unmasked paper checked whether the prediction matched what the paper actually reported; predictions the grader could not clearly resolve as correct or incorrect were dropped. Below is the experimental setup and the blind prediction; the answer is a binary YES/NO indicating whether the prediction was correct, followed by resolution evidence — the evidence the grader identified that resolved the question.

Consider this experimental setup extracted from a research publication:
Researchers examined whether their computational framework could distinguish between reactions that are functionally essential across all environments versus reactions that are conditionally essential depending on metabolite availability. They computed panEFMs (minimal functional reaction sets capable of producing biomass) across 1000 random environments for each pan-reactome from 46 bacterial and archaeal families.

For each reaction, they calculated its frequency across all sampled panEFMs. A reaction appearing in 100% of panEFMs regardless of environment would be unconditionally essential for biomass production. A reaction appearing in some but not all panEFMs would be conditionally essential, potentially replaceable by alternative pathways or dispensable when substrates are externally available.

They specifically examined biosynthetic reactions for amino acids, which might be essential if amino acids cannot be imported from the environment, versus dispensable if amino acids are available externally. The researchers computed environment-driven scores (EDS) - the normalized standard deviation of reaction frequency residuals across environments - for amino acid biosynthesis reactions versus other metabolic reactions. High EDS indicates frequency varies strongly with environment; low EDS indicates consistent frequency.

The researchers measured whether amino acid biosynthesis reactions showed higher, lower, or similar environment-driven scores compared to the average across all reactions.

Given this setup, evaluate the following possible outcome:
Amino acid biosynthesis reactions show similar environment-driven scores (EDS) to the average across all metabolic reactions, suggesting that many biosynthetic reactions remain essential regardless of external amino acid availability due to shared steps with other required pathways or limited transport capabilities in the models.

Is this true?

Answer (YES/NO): NO